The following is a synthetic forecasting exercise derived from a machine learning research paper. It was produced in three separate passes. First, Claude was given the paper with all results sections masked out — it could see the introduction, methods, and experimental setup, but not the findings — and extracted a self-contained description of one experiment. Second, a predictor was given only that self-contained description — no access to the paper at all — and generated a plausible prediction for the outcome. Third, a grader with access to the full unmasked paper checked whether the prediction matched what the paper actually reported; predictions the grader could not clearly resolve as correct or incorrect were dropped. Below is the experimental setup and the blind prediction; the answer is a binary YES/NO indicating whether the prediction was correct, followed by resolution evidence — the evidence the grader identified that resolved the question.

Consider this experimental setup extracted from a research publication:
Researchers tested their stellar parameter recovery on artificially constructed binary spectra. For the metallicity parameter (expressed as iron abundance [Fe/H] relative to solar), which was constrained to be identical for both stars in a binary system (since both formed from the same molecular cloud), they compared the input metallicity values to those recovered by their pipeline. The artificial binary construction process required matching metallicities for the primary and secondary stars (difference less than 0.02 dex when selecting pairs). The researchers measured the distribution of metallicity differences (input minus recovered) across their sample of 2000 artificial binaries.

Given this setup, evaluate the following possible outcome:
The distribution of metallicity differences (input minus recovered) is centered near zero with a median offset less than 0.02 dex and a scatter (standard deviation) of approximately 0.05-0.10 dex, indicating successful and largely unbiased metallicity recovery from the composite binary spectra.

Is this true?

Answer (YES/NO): NO